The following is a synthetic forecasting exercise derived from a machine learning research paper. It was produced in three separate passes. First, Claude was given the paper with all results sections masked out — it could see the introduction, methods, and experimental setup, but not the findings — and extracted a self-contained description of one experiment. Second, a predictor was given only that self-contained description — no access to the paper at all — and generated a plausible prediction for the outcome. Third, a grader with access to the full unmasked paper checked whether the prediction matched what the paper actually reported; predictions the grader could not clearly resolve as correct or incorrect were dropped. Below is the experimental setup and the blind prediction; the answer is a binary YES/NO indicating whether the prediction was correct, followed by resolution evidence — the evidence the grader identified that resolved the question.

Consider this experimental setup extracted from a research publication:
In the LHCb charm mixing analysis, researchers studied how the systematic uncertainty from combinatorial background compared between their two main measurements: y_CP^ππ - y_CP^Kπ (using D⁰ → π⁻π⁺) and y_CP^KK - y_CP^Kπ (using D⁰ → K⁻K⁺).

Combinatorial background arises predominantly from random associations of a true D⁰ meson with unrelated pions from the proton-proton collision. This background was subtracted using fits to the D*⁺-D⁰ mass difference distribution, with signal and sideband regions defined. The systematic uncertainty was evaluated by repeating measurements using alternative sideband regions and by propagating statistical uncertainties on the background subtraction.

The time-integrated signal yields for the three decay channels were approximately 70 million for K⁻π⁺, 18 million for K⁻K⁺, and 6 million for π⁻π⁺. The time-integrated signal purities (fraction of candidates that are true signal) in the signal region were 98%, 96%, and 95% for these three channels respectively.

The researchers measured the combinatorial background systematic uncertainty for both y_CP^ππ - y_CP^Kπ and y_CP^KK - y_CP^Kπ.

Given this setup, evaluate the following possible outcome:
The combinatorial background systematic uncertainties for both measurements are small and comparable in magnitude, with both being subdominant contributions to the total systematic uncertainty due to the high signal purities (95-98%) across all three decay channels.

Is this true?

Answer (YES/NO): NO